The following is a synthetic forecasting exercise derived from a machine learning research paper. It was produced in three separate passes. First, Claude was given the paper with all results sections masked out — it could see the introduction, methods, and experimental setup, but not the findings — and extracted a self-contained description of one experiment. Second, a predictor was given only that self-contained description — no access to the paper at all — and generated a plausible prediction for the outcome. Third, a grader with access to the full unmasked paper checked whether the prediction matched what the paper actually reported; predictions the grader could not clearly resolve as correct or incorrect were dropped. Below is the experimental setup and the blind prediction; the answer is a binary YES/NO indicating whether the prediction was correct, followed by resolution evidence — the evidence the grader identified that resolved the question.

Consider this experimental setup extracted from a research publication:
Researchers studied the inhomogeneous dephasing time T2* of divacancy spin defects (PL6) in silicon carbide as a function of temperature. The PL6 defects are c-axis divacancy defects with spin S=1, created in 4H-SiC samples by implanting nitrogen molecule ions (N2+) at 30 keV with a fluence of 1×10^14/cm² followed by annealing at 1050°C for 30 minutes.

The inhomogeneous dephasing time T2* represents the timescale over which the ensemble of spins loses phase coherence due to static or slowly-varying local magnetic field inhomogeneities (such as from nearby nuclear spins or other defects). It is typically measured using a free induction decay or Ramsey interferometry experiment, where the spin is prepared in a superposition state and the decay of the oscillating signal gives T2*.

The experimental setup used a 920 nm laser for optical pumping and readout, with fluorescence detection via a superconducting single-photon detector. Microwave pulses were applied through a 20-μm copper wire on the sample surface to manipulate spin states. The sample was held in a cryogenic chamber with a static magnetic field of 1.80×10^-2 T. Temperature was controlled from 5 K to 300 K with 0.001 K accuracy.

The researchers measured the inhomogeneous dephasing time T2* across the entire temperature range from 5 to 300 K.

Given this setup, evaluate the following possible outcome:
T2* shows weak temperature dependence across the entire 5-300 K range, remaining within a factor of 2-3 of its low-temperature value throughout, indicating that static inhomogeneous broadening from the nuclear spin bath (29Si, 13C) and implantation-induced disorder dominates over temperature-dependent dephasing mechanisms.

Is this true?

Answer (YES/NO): YES